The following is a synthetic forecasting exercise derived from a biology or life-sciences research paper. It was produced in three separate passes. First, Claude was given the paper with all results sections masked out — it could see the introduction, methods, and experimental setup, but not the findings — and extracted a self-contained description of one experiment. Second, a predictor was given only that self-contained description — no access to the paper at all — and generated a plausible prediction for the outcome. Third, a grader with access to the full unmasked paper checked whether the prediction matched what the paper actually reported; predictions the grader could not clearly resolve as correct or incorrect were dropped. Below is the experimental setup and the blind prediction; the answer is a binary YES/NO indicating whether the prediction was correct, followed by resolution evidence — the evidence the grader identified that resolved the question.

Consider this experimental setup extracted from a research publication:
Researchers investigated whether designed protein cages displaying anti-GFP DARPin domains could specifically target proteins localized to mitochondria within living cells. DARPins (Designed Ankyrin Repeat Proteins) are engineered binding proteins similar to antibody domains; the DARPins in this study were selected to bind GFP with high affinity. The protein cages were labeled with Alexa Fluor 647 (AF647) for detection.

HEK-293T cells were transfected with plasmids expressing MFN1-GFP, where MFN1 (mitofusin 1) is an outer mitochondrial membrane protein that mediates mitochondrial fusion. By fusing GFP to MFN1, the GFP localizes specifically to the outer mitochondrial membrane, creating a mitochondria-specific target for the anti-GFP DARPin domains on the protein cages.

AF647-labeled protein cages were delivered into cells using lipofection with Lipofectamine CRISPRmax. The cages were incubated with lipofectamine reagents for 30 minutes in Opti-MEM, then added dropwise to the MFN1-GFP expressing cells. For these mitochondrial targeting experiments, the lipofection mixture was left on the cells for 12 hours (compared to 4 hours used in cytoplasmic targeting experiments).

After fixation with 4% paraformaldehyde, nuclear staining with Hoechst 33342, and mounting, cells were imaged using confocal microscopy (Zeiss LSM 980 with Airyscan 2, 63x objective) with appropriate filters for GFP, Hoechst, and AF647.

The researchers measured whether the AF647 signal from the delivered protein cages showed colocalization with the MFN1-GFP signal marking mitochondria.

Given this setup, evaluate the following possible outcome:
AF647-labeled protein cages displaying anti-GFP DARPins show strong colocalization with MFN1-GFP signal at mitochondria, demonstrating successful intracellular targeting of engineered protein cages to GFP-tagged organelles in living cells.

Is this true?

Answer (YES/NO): YES